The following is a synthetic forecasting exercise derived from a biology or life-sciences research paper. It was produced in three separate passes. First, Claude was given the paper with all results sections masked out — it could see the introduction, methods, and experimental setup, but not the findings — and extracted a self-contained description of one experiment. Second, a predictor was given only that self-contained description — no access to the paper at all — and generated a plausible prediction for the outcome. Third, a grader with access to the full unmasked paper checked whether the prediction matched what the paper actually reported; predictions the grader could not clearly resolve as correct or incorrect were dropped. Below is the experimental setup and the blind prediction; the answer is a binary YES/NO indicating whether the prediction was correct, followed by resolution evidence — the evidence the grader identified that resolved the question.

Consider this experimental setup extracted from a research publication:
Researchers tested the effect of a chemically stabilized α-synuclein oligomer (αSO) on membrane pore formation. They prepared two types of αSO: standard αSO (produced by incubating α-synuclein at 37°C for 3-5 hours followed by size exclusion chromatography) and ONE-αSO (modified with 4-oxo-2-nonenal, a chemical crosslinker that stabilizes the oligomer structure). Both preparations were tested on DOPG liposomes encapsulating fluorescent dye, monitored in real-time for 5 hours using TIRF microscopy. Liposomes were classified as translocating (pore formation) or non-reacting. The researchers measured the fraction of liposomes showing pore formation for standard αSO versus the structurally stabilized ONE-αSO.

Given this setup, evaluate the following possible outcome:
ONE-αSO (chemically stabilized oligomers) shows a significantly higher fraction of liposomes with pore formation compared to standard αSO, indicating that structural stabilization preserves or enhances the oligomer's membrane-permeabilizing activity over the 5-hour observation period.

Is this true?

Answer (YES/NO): NO